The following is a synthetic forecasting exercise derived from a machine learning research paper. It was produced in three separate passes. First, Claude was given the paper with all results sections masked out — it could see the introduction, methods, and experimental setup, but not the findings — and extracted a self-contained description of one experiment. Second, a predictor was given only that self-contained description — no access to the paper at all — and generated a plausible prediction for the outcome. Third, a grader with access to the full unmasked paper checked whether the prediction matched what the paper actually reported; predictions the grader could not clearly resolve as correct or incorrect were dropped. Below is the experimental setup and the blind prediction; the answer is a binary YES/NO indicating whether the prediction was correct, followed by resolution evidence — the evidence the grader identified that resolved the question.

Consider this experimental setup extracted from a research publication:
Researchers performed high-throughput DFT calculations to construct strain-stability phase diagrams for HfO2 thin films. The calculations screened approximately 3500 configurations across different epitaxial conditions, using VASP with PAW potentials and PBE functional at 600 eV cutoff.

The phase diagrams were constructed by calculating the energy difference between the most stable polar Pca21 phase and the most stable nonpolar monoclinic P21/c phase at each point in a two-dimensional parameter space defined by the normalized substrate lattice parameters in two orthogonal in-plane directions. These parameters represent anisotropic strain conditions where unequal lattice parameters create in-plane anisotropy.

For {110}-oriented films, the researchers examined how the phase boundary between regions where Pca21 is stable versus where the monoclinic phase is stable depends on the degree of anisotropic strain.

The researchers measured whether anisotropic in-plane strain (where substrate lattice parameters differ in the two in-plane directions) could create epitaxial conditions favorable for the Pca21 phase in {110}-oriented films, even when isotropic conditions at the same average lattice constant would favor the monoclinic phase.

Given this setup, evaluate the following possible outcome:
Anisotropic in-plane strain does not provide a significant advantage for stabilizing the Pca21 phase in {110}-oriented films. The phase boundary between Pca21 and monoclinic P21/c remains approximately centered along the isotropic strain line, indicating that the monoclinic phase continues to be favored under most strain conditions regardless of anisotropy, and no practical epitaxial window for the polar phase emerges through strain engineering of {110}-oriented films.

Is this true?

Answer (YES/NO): NO